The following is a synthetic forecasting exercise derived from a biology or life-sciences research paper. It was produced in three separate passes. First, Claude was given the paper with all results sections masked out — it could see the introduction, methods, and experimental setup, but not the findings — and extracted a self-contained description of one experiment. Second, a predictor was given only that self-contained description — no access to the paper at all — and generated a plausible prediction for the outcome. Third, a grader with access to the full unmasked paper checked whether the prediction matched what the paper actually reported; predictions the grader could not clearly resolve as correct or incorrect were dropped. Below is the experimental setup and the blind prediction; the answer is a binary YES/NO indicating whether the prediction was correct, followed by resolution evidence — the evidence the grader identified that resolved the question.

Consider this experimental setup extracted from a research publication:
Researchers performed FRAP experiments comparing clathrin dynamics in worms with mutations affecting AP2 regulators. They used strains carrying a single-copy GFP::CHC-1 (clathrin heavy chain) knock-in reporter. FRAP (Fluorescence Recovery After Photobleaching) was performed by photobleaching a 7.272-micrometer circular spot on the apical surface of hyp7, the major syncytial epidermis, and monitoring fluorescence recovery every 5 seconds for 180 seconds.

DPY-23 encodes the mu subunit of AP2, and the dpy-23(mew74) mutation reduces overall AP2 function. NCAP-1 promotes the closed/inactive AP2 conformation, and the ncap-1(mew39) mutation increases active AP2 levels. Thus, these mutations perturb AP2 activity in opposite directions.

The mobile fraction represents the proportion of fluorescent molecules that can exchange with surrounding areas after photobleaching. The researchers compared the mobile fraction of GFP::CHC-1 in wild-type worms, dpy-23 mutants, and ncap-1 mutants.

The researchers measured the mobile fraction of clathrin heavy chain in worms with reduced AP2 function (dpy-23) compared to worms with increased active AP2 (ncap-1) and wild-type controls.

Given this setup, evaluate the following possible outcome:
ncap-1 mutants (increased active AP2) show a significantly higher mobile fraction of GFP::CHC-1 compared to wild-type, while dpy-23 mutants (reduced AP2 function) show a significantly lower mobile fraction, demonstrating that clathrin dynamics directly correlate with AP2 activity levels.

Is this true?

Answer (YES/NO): NO